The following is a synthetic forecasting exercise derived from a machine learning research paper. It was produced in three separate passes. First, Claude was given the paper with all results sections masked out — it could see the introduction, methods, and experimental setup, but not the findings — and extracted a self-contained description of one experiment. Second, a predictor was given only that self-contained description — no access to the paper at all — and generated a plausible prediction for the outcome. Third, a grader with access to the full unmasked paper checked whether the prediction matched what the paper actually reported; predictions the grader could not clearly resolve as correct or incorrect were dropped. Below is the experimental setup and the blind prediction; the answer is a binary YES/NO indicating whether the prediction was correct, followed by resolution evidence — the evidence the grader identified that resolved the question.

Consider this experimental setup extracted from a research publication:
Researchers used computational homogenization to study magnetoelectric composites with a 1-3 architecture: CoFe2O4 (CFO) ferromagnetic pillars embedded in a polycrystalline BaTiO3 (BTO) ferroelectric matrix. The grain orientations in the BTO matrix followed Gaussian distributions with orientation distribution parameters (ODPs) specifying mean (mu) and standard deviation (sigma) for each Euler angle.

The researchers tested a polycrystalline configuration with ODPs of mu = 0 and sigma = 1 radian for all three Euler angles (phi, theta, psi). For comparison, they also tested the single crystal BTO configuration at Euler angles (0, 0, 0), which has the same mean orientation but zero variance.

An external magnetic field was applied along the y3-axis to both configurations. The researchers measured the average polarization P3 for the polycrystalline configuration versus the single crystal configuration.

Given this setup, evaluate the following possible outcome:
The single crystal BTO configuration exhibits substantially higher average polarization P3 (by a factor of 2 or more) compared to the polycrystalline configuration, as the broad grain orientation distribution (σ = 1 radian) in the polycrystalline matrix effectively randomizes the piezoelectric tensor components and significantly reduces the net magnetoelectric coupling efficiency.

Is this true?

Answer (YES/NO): NO